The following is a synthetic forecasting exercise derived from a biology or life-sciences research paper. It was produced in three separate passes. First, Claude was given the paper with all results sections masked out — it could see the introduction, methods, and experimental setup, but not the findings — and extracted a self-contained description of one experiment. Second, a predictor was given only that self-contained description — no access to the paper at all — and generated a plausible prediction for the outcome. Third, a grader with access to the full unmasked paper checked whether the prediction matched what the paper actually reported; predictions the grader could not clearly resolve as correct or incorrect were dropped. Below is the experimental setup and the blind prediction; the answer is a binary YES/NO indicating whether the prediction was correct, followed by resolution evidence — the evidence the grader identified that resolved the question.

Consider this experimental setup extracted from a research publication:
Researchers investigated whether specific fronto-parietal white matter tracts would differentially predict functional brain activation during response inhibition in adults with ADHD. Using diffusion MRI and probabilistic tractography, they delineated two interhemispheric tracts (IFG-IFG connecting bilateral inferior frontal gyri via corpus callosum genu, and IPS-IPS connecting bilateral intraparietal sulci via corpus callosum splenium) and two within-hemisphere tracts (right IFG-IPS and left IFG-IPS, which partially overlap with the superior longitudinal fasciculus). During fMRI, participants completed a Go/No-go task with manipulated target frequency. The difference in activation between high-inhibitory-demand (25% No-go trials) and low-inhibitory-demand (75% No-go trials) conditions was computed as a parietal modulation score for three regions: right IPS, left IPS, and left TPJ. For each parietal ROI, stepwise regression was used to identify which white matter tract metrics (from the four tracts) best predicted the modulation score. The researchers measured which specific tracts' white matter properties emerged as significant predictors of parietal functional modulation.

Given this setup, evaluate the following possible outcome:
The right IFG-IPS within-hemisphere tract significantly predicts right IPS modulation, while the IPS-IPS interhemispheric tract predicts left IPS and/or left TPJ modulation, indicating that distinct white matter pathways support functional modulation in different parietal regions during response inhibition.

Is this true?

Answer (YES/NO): NO